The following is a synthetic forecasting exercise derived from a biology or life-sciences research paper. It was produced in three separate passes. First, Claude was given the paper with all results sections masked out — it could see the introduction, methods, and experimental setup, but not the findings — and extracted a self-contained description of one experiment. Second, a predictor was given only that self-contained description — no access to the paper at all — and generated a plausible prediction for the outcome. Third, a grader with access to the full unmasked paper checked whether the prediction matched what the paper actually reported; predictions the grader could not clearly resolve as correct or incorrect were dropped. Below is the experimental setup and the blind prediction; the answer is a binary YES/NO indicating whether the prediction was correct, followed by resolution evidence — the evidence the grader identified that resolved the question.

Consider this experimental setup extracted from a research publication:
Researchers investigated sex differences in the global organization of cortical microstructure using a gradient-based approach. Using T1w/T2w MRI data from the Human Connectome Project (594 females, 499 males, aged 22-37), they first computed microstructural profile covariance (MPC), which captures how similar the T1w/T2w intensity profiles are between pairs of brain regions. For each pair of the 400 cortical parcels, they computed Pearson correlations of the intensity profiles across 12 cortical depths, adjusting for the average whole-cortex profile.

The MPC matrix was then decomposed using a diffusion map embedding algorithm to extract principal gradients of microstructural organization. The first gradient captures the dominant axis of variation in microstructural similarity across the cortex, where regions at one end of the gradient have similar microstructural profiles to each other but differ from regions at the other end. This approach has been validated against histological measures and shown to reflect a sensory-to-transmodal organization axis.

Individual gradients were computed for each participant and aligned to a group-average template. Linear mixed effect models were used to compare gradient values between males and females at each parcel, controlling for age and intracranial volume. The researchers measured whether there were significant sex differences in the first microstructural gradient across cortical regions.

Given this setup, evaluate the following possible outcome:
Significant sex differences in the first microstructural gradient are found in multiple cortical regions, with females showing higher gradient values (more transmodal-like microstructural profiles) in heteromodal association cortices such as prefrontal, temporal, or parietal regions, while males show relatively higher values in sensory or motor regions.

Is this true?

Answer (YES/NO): NO